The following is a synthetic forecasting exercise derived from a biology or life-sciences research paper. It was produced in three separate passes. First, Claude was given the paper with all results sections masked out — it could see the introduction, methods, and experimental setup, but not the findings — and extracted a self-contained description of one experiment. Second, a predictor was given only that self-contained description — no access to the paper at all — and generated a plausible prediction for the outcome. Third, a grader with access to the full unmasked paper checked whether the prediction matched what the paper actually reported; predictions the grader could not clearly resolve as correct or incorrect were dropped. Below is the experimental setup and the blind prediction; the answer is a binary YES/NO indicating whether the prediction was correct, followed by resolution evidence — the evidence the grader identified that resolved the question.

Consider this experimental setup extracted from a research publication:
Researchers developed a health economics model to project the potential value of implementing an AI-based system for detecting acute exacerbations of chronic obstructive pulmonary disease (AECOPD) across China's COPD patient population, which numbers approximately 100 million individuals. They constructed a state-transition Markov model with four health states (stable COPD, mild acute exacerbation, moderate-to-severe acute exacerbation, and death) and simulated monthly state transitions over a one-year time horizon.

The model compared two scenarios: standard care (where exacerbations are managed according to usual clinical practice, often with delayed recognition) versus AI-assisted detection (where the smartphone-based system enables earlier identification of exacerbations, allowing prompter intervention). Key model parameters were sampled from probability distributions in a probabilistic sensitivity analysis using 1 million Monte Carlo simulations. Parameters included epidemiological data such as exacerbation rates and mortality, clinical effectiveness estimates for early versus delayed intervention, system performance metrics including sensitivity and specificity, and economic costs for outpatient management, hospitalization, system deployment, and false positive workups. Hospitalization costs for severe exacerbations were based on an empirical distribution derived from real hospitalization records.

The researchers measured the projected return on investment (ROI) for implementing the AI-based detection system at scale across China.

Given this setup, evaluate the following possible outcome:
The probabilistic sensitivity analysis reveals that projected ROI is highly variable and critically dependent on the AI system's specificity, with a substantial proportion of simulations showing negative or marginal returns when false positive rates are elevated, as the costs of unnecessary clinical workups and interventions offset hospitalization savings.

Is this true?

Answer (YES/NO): NO